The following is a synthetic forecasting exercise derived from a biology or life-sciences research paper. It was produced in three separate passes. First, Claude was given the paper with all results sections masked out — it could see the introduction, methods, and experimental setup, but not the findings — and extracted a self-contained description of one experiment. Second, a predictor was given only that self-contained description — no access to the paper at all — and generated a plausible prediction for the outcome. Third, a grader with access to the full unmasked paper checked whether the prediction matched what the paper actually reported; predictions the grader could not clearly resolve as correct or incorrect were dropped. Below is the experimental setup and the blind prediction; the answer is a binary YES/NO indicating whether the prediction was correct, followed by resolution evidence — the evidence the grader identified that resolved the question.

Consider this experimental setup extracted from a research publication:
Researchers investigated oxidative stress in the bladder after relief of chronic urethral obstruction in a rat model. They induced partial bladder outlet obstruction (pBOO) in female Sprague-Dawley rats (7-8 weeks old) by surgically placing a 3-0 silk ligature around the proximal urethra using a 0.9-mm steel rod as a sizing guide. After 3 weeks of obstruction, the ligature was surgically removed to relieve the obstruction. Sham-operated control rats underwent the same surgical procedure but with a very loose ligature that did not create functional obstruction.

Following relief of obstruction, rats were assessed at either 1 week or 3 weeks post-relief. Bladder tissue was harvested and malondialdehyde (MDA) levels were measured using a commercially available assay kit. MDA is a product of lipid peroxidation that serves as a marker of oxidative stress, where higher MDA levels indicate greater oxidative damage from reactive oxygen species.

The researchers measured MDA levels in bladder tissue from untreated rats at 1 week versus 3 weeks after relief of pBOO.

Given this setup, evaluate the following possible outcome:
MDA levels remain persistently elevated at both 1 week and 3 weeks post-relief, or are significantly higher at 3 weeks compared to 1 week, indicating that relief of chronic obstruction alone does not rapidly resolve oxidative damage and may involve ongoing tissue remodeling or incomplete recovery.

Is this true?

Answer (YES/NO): NO